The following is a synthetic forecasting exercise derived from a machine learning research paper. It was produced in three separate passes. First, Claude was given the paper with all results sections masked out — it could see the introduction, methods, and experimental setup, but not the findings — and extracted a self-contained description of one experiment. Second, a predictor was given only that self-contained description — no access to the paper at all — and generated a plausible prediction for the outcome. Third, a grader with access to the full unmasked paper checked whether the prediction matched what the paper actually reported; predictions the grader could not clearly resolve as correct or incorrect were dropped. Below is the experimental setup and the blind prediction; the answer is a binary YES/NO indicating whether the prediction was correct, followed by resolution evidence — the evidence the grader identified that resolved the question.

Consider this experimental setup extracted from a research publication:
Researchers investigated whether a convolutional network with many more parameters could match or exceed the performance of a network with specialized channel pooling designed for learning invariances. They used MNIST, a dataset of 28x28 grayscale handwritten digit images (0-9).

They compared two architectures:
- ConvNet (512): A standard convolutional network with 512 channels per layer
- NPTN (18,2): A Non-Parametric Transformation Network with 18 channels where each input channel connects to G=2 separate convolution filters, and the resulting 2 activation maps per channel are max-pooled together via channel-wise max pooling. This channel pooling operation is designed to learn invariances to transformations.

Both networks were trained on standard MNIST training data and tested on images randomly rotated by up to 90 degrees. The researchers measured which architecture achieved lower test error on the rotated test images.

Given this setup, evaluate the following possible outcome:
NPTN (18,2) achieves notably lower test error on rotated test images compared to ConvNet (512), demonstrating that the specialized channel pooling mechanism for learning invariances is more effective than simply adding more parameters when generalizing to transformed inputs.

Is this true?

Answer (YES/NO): NO